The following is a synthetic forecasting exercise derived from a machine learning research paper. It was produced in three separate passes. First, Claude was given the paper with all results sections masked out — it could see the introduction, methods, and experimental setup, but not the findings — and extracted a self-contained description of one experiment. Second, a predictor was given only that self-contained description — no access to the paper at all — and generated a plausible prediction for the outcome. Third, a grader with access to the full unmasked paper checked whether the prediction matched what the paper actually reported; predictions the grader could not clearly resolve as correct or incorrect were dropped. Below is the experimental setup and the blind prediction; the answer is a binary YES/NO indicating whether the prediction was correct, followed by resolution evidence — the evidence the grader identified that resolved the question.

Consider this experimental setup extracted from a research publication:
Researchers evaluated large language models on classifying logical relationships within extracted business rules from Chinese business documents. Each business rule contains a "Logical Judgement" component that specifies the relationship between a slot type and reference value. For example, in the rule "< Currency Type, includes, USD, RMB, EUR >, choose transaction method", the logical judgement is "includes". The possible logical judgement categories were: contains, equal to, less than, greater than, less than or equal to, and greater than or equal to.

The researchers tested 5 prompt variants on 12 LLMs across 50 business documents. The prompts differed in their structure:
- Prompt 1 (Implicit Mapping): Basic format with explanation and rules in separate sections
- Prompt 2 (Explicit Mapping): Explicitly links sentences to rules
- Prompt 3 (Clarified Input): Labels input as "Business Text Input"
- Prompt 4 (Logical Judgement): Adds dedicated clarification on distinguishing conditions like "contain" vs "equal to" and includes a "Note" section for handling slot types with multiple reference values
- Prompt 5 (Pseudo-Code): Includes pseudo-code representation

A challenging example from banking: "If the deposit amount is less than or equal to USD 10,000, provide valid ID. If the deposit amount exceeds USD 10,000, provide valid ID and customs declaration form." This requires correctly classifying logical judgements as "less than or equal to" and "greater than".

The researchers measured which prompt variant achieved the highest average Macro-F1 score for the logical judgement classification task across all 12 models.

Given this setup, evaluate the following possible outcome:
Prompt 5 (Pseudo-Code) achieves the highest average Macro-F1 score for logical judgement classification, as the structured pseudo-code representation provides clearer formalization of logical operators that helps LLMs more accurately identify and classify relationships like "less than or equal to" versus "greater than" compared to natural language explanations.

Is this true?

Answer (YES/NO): NO